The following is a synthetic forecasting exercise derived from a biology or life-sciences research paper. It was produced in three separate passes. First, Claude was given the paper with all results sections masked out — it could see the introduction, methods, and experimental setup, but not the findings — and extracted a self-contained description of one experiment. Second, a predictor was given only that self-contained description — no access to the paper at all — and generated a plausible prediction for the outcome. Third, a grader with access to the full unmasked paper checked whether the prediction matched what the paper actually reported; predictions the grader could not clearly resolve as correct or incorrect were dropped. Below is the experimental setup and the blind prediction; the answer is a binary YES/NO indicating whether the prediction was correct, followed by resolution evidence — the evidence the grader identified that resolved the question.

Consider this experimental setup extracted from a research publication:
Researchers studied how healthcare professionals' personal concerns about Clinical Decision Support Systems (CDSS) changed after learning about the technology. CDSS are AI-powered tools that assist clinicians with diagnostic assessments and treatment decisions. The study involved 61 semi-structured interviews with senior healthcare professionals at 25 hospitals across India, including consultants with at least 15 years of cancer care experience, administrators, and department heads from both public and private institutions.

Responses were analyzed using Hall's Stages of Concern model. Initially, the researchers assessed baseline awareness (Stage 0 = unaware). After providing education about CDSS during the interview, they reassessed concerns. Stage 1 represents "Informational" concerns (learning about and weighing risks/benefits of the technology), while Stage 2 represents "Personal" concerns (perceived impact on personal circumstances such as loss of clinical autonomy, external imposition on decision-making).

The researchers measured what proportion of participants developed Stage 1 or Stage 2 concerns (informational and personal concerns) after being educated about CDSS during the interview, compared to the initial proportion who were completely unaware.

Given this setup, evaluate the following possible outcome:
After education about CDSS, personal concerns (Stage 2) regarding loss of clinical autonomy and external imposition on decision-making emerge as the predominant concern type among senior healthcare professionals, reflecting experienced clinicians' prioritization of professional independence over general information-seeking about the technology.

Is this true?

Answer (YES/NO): YES